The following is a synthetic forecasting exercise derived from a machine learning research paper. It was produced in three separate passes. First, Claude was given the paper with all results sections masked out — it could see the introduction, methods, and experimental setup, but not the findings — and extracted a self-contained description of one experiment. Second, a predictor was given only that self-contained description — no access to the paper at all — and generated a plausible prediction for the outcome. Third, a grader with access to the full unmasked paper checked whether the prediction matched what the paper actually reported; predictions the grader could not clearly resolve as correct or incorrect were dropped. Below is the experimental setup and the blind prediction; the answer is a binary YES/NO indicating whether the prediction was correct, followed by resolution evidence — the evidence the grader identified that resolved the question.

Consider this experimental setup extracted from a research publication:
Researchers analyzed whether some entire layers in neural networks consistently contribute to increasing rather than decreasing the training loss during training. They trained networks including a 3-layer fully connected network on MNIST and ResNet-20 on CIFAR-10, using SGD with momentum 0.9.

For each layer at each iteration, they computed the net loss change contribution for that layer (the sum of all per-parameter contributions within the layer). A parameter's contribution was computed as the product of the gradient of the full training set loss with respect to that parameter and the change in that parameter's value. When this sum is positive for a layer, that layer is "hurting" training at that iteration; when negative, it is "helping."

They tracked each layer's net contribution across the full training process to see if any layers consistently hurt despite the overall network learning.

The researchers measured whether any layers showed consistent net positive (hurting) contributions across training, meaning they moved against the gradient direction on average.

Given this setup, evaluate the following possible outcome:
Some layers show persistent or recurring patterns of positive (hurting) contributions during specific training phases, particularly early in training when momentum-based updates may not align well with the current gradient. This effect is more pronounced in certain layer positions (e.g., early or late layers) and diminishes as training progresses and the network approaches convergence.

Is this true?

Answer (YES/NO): NO